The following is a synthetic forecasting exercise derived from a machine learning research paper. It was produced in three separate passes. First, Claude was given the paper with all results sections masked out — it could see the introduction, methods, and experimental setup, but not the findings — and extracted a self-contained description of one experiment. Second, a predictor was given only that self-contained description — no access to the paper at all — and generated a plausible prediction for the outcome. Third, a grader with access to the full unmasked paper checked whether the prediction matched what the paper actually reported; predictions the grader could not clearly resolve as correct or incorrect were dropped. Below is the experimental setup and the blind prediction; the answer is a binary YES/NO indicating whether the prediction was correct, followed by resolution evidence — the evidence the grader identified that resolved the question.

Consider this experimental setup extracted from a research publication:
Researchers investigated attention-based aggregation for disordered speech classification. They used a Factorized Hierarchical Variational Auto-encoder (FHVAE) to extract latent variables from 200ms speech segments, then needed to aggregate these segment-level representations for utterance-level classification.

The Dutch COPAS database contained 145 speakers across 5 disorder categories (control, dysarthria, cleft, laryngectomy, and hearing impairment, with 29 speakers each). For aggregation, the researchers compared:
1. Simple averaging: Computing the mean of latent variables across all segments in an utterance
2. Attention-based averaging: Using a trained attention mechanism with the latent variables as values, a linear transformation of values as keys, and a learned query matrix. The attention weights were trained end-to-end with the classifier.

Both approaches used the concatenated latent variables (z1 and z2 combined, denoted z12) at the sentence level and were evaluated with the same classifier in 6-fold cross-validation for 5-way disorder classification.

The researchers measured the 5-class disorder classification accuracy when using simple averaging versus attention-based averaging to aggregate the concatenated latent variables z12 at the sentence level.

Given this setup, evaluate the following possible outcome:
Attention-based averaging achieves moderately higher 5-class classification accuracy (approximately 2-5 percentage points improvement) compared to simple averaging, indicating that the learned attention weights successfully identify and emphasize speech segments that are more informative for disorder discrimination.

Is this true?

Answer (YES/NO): NO